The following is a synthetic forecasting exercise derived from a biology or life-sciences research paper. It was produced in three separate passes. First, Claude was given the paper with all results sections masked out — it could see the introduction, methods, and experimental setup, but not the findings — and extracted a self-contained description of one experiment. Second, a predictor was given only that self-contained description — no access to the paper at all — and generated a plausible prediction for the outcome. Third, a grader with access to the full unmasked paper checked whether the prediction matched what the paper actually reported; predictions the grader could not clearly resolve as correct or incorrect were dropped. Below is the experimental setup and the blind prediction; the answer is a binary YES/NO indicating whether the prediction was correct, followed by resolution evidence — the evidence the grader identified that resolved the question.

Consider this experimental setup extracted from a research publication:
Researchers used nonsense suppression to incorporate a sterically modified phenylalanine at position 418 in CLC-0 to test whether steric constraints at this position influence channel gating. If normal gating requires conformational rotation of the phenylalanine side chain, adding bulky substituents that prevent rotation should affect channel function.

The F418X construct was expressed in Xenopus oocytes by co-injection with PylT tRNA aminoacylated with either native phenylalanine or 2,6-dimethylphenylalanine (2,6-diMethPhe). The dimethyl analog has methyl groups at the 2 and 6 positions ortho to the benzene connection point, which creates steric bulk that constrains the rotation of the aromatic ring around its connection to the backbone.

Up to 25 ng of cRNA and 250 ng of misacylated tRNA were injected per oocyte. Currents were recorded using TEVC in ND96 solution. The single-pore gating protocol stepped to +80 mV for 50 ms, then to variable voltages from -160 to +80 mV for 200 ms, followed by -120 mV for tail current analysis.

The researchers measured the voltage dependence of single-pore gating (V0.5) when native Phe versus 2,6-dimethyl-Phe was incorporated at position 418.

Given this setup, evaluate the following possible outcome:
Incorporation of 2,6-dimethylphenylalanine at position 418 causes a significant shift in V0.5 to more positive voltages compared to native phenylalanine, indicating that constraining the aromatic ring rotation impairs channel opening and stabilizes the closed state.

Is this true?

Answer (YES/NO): YES